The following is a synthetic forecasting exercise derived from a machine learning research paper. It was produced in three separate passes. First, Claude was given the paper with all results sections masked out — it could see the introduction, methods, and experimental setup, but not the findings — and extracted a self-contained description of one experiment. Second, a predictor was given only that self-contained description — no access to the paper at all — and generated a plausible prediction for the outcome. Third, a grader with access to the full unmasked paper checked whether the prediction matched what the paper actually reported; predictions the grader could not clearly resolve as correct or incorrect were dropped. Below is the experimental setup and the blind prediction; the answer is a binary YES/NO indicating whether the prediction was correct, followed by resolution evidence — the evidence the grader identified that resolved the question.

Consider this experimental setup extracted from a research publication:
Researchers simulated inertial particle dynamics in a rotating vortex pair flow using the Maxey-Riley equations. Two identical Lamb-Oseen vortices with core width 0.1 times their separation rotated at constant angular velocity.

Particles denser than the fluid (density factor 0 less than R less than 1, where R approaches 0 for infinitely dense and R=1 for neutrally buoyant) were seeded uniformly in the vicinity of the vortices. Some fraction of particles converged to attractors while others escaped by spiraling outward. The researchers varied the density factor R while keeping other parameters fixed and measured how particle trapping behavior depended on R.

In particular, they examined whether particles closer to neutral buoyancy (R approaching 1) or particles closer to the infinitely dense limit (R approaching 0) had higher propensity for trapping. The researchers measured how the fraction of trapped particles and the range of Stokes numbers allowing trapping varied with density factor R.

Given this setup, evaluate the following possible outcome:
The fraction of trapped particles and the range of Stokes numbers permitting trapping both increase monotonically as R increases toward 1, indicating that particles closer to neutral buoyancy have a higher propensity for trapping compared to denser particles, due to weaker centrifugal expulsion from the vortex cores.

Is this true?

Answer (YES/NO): NO